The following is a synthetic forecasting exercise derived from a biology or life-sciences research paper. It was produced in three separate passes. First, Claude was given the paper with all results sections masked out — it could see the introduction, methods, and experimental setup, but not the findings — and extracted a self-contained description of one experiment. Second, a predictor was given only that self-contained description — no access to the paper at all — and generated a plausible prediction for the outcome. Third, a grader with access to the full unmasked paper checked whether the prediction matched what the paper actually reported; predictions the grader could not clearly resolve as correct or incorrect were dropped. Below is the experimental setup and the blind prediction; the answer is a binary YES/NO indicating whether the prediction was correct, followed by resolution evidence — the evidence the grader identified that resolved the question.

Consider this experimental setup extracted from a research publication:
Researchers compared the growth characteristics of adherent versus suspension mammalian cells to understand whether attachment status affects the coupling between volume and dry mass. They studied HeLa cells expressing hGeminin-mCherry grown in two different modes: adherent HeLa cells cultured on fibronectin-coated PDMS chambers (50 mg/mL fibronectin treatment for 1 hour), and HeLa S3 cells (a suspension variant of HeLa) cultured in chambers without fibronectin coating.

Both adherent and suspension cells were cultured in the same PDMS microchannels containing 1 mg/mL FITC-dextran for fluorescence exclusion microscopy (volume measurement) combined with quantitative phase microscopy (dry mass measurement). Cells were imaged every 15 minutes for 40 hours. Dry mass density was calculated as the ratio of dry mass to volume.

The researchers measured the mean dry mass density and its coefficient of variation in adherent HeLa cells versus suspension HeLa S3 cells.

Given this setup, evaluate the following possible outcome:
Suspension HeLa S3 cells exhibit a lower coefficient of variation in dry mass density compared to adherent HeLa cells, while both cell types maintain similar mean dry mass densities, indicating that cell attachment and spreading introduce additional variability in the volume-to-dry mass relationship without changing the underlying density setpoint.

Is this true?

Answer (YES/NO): YES